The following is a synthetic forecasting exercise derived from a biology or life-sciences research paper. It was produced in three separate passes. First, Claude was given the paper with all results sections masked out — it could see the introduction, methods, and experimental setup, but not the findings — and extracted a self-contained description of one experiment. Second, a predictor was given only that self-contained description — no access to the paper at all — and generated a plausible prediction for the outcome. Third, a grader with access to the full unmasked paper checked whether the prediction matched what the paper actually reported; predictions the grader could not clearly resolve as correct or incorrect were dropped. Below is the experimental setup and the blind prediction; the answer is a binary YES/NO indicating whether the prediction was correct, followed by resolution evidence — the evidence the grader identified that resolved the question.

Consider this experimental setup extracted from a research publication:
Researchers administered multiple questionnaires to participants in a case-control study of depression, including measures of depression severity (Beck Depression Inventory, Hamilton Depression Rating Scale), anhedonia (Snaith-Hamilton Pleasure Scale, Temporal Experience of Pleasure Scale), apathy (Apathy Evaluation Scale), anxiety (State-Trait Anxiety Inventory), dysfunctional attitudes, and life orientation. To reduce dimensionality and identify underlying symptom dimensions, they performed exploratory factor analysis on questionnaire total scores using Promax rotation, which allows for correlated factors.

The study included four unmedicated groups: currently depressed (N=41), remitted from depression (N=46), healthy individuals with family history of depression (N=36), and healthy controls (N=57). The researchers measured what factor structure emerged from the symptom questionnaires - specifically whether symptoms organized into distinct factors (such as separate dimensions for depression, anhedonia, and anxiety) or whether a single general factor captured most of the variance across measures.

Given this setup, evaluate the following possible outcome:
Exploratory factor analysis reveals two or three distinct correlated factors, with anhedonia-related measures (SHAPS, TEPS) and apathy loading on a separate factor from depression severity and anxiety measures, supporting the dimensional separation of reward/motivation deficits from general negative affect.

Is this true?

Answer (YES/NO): NO